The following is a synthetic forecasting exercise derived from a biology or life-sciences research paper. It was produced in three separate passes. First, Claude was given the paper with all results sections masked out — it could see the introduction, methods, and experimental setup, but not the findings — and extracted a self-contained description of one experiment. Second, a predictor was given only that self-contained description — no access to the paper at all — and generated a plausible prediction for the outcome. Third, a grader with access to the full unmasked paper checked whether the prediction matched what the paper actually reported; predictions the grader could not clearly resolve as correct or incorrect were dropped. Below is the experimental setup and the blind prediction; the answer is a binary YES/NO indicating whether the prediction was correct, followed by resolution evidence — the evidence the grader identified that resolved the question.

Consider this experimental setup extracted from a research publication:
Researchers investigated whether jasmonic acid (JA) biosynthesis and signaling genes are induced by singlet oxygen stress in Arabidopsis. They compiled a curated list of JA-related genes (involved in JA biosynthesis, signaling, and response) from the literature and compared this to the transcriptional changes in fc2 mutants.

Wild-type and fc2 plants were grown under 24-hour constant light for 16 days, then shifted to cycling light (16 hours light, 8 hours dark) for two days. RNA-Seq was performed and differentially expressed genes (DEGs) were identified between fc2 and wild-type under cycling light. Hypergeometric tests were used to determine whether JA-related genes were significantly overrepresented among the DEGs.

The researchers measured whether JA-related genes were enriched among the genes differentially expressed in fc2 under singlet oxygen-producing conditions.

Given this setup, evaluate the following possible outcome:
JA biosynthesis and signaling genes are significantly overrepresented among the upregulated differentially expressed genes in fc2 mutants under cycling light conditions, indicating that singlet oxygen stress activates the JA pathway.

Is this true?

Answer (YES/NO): YES